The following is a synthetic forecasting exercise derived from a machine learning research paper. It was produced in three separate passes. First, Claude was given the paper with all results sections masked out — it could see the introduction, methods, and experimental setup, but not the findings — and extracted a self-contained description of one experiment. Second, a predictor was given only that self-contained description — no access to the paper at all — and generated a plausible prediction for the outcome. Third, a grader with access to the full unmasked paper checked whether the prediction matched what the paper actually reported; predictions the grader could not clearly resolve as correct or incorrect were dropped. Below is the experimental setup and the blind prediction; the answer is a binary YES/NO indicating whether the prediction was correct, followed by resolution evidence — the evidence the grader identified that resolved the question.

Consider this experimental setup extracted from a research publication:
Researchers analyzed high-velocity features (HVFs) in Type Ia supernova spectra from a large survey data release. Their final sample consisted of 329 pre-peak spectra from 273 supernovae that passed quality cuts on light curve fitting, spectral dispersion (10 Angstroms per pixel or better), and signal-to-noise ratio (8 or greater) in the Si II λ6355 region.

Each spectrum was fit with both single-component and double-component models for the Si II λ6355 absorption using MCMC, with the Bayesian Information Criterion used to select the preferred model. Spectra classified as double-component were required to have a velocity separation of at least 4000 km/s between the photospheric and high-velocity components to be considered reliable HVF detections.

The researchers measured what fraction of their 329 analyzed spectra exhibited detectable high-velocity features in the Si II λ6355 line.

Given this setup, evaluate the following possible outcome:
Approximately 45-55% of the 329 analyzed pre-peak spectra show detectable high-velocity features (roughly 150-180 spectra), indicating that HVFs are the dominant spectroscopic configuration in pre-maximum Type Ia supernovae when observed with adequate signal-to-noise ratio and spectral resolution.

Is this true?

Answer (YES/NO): NO